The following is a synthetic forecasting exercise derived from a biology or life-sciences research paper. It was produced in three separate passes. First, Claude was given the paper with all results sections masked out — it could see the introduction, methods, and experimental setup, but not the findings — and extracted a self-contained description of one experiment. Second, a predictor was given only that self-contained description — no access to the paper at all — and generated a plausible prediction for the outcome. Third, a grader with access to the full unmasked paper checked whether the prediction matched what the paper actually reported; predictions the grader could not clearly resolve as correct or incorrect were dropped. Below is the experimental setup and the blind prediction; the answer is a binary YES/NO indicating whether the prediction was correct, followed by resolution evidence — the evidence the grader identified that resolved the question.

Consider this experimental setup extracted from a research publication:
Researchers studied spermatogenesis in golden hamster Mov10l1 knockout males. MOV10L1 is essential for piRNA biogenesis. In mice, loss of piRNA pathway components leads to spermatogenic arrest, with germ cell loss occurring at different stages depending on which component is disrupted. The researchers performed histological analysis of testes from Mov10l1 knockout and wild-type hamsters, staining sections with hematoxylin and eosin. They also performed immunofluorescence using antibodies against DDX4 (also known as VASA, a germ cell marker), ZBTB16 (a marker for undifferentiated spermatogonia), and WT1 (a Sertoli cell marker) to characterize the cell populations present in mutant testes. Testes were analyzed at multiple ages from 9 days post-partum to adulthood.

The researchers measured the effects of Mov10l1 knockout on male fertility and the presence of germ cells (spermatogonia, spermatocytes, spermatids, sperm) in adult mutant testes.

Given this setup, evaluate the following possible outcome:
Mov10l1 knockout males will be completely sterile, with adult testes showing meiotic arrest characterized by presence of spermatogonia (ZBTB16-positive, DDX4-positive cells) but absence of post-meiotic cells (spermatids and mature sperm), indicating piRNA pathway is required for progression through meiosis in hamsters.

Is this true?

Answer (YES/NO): NO